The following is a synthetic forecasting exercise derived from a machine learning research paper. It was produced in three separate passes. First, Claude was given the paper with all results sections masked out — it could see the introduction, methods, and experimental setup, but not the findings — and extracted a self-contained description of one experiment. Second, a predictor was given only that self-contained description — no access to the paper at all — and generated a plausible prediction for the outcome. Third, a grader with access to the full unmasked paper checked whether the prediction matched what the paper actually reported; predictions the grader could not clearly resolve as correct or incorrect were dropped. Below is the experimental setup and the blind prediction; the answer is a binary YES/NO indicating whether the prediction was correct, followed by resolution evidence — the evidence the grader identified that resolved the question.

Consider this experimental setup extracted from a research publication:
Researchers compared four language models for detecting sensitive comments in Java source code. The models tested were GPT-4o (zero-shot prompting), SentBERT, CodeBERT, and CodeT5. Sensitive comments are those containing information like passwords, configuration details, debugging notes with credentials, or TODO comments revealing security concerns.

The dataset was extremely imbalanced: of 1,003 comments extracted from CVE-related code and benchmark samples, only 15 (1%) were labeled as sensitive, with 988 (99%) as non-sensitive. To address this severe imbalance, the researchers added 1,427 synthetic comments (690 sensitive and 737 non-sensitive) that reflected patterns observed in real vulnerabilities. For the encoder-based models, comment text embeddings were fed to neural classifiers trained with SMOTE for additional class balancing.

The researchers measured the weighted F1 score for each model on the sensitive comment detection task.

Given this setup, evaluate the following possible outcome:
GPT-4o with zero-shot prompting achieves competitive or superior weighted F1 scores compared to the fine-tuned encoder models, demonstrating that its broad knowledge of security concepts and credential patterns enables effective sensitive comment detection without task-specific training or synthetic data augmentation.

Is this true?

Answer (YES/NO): NO